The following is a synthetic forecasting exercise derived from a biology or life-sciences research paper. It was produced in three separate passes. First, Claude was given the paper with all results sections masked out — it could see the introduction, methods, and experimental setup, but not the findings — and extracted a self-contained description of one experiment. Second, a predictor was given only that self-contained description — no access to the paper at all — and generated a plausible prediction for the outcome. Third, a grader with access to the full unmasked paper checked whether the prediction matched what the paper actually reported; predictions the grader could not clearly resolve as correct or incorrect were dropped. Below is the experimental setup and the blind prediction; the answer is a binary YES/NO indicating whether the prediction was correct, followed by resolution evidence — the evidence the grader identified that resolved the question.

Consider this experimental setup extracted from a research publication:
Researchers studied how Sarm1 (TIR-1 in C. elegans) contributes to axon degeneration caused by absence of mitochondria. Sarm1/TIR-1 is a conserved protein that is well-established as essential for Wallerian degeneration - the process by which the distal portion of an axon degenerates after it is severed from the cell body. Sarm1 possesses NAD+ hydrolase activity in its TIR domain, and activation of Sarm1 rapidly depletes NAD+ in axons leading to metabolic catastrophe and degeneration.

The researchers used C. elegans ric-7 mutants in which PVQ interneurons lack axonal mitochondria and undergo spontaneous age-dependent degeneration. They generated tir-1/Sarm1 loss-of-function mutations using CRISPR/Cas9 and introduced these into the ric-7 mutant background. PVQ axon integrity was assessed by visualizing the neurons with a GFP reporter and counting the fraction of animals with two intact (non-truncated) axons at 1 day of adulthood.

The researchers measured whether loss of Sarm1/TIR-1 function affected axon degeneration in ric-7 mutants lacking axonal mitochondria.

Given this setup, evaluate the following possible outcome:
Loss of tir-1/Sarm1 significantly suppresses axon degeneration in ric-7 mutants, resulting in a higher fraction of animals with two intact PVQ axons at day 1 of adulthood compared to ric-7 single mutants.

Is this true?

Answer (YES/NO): NO